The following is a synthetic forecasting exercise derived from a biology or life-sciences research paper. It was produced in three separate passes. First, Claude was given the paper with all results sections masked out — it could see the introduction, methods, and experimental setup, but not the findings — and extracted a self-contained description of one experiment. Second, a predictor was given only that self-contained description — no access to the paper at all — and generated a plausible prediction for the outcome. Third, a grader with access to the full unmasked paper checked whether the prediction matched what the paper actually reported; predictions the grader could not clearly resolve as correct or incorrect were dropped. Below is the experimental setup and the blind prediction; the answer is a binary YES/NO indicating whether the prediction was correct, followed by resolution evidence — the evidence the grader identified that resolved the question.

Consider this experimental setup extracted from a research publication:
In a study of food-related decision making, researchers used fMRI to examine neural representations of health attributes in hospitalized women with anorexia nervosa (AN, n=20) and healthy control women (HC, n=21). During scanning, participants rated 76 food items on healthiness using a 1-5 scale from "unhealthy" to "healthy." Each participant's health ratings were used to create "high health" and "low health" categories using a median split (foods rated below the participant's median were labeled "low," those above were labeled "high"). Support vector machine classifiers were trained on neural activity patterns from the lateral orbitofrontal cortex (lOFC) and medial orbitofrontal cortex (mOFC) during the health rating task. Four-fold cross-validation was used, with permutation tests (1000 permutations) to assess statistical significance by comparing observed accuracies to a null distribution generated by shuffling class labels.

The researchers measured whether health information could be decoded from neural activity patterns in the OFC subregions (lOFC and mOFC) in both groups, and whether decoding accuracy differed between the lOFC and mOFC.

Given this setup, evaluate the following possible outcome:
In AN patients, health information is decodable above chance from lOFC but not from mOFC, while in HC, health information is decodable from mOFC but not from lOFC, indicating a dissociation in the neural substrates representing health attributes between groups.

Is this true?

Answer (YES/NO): NO